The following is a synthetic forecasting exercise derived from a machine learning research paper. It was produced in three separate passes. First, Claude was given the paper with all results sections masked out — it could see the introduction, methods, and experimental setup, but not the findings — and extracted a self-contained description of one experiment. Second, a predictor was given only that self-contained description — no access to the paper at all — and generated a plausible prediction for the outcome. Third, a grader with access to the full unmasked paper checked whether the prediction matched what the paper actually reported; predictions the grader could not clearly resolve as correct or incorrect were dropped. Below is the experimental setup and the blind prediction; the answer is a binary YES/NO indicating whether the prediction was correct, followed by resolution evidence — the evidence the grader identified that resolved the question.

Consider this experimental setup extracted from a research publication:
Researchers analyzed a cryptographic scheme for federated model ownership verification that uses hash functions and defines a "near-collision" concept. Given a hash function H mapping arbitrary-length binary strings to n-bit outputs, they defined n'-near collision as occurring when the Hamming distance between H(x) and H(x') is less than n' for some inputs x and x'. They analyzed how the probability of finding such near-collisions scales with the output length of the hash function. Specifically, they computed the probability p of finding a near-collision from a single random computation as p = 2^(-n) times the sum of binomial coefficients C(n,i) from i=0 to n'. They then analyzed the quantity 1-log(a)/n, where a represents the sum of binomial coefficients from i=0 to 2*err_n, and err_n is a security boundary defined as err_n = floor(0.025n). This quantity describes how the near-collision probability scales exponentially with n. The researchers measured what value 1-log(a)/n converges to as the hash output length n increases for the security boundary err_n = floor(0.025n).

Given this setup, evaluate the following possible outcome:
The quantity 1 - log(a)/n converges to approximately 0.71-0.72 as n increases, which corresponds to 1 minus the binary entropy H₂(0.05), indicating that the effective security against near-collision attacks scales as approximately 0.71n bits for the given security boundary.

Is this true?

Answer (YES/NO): YES